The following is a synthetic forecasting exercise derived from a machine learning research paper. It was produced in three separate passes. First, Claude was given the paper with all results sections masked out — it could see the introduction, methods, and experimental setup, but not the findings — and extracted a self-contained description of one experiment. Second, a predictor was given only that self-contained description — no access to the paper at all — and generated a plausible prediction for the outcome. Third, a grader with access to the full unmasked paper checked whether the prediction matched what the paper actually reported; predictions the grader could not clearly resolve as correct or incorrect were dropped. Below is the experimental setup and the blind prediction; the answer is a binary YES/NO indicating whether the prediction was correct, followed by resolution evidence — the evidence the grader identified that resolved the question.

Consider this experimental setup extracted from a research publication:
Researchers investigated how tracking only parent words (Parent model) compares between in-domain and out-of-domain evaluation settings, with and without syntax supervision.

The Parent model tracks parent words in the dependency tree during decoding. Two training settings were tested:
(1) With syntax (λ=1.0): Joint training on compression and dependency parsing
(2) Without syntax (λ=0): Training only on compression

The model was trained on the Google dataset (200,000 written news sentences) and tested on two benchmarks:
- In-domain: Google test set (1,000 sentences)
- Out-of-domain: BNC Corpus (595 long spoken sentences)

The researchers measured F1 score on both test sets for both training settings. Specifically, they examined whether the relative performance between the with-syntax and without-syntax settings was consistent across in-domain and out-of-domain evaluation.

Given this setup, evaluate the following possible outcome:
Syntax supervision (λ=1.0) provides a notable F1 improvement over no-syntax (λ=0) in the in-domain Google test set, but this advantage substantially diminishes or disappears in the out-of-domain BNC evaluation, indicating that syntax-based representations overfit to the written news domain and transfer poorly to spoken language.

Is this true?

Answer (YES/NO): NO